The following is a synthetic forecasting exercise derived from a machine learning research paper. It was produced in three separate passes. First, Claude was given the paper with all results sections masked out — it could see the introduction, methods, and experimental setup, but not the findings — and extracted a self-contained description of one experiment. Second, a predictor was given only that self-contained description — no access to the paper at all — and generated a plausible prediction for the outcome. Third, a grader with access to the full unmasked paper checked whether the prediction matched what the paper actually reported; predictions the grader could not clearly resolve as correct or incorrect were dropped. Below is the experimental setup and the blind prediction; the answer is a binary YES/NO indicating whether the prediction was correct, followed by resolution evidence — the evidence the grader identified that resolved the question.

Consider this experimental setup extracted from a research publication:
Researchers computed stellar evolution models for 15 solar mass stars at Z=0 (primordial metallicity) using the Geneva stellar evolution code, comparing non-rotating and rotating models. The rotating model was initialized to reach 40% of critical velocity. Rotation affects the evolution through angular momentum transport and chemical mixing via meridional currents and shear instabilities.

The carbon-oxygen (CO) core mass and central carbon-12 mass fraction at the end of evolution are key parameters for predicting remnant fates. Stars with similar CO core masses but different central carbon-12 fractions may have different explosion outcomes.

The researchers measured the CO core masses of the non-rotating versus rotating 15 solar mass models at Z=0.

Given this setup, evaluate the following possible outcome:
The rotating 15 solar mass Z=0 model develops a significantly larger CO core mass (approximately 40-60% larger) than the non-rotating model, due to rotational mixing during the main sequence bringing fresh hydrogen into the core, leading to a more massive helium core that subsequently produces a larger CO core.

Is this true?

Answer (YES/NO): NO